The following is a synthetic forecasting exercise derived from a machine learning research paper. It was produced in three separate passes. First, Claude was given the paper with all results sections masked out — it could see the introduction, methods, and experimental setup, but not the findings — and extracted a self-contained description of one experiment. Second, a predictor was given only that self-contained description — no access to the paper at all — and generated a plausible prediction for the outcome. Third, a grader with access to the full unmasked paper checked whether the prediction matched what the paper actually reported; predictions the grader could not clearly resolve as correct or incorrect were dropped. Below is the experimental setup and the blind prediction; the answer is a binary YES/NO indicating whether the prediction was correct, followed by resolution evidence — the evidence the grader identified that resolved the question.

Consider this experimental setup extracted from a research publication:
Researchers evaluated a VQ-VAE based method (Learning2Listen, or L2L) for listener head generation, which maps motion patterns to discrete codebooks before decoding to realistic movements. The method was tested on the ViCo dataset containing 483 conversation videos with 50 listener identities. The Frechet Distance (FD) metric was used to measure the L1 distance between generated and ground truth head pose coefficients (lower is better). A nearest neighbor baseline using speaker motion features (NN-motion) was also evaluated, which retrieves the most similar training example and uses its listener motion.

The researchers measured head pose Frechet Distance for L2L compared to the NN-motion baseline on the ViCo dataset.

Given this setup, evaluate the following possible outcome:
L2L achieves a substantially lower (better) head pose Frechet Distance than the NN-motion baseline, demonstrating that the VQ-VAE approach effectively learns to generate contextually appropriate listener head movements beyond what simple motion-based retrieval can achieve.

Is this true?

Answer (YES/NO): YES